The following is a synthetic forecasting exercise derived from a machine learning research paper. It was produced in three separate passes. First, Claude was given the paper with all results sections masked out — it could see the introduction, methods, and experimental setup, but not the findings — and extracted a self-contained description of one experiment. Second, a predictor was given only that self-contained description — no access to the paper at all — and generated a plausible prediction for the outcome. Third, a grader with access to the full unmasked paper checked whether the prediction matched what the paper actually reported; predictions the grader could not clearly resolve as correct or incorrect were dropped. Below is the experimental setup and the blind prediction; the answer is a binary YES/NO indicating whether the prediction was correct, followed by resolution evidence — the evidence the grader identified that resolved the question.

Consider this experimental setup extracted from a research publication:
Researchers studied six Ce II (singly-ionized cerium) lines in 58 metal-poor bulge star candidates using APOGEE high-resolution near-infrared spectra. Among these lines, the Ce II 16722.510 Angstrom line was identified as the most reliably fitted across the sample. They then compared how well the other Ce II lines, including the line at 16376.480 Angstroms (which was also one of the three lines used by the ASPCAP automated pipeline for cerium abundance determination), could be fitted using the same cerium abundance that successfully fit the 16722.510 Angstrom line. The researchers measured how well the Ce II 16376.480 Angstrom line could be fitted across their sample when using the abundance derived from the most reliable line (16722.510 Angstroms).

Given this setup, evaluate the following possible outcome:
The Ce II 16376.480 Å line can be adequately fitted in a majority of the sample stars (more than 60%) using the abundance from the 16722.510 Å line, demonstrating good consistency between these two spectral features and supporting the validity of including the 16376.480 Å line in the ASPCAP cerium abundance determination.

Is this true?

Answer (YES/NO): NO